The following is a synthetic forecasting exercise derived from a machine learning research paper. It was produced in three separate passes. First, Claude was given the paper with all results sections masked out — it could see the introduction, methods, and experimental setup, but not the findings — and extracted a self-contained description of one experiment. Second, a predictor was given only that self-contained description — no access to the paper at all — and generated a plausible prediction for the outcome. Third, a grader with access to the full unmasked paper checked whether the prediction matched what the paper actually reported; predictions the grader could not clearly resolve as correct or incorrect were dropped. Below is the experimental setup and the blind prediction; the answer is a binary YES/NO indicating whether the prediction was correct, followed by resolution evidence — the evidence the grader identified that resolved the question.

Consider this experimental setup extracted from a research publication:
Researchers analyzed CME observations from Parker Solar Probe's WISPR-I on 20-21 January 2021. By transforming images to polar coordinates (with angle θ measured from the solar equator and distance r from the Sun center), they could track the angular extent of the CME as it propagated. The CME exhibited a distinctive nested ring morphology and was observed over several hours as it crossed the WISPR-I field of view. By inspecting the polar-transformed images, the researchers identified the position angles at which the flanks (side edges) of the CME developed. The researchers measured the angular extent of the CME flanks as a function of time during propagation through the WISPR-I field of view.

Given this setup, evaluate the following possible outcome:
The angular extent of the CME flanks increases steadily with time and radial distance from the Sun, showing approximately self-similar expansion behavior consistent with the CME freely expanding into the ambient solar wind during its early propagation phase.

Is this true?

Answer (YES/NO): NO